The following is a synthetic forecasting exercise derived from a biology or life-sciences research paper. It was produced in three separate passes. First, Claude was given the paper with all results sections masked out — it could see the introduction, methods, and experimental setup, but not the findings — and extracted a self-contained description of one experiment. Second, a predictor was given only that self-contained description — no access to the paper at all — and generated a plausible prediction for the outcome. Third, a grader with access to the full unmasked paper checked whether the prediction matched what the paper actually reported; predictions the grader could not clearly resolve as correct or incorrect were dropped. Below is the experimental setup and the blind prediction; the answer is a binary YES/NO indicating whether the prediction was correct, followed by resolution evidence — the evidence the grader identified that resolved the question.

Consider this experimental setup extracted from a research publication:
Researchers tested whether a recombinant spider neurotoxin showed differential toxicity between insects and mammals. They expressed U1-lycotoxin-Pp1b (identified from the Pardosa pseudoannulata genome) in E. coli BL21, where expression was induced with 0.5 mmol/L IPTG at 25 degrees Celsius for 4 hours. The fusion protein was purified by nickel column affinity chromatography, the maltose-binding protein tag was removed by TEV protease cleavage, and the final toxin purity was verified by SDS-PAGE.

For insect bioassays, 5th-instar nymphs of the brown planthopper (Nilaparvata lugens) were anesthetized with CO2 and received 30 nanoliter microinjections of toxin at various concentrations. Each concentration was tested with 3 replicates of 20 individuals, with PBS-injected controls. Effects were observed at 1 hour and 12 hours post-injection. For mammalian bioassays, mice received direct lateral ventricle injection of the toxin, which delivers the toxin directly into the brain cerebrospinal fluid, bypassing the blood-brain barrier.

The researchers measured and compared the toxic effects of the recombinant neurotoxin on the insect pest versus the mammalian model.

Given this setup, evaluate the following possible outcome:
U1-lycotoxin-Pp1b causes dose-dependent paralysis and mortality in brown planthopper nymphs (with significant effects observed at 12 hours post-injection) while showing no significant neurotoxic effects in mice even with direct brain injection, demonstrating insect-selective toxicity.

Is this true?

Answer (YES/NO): YES